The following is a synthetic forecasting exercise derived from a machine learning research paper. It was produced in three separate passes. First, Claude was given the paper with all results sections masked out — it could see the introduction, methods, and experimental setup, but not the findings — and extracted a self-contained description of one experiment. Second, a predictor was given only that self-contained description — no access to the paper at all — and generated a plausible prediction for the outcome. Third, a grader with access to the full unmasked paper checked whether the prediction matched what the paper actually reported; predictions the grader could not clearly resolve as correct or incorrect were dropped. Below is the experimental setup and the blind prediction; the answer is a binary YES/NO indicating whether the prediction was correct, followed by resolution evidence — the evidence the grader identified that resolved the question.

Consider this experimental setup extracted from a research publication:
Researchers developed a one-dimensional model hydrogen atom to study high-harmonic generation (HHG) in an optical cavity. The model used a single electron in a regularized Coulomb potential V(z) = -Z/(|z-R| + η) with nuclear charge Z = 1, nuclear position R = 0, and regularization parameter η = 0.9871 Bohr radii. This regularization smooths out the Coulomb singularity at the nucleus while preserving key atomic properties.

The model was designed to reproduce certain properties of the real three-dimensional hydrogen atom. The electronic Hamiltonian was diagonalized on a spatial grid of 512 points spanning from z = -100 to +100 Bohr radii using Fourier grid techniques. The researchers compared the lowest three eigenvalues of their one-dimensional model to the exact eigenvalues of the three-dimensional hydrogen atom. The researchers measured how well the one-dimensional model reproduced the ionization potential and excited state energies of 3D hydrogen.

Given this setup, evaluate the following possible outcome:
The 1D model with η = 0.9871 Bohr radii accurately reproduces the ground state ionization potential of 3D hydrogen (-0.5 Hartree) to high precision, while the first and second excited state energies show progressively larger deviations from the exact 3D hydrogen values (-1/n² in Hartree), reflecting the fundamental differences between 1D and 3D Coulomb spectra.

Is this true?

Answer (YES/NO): NO